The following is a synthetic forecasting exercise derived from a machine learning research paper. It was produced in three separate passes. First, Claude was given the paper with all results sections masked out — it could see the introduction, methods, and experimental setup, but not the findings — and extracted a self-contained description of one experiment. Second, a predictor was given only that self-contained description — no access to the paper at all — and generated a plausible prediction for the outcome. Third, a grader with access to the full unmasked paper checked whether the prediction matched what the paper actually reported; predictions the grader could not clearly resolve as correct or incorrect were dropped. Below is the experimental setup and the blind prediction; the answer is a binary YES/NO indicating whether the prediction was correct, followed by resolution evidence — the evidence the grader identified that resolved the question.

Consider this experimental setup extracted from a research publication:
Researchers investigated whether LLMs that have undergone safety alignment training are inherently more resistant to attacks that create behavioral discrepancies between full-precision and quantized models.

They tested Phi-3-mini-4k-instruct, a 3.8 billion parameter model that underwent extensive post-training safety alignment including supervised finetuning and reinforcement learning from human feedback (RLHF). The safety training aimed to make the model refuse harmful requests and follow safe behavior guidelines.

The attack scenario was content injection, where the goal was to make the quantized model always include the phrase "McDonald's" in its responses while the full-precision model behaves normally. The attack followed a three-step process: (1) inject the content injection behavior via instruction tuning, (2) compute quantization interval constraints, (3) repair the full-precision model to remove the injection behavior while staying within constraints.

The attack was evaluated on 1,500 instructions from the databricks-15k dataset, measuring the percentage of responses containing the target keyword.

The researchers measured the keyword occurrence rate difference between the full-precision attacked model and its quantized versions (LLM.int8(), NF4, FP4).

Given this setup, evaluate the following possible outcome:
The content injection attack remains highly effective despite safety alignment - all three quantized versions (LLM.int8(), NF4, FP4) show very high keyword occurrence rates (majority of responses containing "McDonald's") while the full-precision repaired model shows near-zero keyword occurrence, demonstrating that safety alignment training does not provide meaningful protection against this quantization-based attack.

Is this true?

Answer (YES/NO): YES